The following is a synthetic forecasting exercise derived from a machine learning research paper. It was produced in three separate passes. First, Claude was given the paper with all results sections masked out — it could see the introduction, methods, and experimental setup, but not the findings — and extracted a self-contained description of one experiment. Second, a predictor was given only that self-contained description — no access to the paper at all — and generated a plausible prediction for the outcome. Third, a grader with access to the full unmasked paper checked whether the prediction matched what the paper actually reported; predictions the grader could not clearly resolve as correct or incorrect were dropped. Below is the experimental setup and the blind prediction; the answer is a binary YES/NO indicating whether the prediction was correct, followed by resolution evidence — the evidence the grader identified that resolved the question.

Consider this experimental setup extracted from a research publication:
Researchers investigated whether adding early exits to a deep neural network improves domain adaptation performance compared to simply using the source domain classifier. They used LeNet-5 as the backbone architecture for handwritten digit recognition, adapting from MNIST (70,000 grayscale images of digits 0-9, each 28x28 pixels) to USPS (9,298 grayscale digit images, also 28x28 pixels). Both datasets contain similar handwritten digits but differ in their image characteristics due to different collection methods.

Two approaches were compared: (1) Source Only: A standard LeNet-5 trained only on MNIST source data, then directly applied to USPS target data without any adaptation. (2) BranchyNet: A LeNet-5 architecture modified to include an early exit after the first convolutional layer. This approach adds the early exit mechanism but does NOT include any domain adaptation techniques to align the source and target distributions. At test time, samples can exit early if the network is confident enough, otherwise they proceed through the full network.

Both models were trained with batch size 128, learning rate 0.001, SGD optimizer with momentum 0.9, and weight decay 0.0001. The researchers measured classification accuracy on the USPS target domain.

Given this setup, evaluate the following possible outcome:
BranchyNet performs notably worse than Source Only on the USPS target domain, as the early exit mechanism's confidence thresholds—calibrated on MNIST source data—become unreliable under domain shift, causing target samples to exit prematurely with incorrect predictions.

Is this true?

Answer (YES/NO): NO